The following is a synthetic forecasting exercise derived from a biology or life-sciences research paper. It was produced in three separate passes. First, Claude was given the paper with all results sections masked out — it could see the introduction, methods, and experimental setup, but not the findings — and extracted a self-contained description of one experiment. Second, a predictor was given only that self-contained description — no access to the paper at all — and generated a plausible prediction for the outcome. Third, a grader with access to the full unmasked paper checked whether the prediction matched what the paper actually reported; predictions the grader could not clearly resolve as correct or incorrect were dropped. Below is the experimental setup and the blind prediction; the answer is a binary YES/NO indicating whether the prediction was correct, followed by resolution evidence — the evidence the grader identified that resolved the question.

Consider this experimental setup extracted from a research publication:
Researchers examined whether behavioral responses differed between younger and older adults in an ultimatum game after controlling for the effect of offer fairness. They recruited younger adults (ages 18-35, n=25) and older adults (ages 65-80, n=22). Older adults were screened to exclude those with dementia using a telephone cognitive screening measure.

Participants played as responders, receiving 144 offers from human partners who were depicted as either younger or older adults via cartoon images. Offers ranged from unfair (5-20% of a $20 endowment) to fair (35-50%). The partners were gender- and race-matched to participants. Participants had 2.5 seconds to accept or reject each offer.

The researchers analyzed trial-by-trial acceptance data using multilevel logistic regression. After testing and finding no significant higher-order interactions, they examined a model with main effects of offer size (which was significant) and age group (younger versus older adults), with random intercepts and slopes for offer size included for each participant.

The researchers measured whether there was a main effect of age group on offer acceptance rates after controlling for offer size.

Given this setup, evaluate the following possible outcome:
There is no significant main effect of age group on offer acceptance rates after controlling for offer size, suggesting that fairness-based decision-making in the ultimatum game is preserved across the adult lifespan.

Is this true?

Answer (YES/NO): YES